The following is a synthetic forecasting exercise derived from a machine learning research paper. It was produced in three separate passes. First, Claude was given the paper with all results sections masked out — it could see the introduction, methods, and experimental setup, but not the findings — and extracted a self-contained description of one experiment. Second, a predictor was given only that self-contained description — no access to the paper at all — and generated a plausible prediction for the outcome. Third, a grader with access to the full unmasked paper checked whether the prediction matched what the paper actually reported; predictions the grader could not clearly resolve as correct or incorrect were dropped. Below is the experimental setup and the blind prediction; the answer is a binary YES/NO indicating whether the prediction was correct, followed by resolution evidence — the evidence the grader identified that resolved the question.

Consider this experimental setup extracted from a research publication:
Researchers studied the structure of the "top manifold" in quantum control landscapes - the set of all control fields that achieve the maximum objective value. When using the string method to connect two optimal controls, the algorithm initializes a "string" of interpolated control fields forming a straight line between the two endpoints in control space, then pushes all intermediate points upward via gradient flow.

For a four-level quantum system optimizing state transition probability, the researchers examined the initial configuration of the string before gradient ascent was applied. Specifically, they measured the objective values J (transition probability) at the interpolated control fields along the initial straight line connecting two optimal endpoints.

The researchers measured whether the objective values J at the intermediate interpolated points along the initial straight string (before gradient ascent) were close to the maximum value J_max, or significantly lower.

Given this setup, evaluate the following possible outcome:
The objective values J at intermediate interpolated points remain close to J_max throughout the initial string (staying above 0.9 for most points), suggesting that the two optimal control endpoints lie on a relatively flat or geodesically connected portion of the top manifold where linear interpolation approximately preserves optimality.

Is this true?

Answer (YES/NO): NO